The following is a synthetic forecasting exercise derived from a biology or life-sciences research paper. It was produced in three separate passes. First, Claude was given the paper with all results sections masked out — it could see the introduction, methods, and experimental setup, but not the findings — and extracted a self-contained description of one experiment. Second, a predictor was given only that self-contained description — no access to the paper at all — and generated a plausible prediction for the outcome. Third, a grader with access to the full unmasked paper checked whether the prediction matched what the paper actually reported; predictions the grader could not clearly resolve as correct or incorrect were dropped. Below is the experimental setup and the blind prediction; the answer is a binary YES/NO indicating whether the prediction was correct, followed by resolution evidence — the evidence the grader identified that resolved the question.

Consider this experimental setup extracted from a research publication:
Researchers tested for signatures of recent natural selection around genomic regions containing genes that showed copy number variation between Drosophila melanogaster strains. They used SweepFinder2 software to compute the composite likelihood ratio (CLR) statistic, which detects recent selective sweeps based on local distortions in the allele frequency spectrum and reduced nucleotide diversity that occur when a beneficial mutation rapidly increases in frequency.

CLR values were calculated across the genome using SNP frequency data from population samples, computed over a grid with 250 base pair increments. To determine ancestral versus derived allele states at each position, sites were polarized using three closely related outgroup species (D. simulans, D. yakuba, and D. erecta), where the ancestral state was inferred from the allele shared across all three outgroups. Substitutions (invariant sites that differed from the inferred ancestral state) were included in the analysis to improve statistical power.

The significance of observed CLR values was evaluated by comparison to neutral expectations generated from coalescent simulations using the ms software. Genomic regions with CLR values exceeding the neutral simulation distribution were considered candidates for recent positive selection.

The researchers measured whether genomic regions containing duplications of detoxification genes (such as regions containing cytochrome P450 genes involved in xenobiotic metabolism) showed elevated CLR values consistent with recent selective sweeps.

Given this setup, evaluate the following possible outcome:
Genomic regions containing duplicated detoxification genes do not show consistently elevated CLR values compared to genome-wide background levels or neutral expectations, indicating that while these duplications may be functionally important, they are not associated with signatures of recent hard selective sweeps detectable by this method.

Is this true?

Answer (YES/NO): NO